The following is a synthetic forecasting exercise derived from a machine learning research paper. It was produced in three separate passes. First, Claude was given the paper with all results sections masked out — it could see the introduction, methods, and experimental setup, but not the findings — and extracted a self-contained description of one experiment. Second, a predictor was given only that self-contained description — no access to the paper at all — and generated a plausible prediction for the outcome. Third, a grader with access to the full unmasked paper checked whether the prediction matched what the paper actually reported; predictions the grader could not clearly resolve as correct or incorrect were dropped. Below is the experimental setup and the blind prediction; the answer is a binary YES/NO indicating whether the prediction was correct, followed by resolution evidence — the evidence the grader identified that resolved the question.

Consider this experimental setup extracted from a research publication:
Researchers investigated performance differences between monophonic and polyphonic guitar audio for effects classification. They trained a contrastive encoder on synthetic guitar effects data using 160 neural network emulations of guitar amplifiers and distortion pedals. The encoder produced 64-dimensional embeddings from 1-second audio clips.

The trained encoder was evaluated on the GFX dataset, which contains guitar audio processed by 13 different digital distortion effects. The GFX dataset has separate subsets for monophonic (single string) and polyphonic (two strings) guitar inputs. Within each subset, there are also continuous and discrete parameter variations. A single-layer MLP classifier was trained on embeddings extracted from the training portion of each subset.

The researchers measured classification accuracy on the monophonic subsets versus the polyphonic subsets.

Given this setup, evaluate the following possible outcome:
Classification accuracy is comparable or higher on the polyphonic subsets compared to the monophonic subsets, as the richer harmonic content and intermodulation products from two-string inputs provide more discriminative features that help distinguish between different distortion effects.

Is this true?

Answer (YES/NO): YES